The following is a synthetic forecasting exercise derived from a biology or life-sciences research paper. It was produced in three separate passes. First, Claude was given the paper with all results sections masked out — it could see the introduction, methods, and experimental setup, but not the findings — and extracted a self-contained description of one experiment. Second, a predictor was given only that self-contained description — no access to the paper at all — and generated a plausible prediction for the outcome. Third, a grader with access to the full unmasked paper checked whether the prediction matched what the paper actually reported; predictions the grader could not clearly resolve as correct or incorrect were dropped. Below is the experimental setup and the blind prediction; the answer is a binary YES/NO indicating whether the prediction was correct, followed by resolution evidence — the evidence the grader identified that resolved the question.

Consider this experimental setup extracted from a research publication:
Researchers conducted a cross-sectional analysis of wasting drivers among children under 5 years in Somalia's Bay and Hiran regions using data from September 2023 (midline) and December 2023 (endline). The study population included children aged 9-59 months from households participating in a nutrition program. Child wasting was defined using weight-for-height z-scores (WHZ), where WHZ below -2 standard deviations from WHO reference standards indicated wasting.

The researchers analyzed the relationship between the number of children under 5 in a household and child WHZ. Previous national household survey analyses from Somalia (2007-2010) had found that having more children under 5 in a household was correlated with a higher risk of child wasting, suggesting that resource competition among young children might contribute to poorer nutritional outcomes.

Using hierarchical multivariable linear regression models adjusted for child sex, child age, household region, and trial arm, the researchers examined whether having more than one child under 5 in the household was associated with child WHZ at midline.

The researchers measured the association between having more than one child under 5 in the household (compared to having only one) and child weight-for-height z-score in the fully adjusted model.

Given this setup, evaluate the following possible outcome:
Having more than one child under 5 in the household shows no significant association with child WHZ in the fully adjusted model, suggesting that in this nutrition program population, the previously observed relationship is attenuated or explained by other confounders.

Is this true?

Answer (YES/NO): NO